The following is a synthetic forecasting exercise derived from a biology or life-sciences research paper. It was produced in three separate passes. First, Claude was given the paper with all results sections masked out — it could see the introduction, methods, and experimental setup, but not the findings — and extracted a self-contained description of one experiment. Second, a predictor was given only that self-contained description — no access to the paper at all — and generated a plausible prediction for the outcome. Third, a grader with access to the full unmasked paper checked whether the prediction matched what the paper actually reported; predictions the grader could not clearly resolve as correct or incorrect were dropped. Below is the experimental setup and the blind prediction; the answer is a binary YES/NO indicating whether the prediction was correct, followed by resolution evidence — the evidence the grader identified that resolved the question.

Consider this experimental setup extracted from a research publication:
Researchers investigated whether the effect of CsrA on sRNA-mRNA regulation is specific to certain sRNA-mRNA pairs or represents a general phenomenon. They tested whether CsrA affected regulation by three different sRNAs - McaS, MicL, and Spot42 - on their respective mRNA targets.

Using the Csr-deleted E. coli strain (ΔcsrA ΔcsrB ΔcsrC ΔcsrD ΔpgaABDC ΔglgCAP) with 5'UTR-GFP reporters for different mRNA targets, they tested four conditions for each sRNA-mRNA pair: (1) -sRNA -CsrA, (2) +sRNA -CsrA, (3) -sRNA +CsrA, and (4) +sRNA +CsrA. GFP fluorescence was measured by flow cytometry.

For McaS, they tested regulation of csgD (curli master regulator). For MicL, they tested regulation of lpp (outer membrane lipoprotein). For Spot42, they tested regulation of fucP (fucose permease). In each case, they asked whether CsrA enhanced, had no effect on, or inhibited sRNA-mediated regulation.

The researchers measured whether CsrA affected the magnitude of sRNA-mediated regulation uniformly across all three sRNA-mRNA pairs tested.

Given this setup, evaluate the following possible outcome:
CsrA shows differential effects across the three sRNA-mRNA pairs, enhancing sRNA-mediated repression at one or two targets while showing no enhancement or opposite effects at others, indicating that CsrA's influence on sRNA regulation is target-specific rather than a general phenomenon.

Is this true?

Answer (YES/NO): YES